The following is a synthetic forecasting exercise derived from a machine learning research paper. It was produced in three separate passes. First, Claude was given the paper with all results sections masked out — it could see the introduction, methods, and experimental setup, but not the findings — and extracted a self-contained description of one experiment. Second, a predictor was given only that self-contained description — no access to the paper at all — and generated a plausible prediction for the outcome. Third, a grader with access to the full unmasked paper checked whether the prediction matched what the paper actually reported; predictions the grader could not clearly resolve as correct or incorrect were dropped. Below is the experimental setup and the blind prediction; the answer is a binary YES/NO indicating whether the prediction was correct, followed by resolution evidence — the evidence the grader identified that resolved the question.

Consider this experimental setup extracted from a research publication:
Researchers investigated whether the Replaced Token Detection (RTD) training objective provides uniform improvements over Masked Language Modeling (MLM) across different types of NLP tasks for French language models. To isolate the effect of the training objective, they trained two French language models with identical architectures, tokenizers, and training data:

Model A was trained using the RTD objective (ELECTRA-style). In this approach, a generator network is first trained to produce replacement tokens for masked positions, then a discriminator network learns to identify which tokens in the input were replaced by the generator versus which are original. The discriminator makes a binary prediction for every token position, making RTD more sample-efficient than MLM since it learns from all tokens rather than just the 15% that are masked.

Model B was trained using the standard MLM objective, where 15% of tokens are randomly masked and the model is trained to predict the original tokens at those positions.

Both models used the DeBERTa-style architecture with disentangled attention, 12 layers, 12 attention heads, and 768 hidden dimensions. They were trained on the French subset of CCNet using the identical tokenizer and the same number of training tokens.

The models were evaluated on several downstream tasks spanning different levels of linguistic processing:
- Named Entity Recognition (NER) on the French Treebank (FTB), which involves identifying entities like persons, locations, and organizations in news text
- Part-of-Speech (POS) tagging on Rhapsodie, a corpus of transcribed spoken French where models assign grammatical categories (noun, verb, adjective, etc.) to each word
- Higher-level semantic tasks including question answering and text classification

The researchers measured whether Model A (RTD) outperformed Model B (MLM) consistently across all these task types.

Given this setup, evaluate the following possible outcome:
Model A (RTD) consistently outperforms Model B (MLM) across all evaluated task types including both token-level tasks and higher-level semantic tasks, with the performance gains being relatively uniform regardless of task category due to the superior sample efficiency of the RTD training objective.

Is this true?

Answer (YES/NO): NO